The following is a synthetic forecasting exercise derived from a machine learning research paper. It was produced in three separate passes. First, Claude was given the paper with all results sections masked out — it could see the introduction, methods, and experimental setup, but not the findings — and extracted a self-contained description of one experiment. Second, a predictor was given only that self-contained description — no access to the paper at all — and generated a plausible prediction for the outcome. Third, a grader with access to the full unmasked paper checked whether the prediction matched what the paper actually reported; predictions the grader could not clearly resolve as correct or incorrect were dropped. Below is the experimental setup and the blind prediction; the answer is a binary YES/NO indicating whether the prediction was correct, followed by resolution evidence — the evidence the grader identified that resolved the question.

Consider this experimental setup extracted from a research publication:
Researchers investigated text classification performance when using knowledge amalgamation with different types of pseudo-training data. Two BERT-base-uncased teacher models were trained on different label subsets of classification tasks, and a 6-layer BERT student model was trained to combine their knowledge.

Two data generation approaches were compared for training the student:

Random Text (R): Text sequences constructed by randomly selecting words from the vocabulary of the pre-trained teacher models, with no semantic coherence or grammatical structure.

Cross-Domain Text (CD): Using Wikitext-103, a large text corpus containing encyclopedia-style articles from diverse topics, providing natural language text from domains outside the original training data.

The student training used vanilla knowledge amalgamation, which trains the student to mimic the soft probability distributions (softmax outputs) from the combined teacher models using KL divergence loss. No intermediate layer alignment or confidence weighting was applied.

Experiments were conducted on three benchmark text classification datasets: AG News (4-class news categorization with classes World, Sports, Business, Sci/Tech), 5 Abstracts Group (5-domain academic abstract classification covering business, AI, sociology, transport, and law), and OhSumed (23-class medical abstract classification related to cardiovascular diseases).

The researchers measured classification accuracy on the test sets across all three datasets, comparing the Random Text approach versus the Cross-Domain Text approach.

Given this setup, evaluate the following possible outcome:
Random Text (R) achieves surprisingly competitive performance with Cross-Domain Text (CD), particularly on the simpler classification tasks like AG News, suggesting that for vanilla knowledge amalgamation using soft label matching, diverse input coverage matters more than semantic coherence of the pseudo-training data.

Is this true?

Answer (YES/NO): NO